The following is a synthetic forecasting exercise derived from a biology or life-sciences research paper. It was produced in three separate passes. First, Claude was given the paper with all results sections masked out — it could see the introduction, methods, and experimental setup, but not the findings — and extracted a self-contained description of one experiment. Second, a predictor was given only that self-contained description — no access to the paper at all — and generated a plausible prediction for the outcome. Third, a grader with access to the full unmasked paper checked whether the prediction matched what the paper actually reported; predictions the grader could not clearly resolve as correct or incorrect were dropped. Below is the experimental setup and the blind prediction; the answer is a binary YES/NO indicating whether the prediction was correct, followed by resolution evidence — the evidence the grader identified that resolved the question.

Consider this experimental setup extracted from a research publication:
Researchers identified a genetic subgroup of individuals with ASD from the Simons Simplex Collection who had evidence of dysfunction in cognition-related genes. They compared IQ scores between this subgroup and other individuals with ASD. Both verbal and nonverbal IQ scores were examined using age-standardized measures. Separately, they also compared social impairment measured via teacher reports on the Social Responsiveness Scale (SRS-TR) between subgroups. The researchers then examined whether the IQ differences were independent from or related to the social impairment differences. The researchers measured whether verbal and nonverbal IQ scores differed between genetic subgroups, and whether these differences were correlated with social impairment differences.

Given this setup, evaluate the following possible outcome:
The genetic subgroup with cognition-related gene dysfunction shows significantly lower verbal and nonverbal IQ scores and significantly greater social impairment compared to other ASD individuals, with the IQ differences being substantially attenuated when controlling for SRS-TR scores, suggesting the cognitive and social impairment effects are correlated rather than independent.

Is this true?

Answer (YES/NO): NO